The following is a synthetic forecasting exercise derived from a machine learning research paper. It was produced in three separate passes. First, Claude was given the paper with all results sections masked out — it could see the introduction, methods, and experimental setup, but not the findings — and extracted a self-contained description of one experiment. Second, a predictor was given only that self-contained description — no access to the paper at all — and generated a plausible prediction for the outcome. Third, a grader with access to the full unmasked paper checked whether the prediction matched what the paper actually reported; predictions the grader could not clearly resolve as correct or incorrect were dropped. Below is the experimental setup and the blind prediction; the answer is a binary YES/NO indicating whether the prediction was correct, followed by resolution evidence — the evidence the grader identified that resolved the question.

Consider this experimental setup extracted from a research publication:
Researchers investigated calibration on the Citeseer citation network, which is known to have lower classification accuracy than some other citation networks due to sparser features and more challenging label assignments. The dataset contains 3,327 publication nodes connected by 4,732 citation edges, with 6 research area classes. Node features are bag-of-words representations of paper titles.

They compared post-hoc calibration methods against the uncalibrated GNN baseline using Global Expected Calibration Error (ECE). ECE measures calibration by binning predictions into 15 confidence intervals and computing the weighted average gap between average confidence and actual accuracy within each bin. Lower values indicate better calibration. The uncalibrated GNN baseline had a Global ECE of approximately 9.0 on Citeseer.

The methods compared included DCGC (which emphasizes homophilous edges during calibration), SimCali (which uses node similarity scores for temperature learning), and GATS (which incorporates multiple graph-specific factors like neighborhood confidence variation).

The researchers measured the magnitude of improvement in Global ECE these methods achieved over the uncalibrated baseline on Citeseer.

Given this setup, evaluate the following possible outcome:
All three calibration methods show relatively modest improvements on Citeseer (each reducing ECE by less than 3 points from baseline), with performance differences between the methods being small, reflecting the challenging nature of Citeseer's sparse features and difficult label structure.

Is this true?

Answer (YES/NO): NO